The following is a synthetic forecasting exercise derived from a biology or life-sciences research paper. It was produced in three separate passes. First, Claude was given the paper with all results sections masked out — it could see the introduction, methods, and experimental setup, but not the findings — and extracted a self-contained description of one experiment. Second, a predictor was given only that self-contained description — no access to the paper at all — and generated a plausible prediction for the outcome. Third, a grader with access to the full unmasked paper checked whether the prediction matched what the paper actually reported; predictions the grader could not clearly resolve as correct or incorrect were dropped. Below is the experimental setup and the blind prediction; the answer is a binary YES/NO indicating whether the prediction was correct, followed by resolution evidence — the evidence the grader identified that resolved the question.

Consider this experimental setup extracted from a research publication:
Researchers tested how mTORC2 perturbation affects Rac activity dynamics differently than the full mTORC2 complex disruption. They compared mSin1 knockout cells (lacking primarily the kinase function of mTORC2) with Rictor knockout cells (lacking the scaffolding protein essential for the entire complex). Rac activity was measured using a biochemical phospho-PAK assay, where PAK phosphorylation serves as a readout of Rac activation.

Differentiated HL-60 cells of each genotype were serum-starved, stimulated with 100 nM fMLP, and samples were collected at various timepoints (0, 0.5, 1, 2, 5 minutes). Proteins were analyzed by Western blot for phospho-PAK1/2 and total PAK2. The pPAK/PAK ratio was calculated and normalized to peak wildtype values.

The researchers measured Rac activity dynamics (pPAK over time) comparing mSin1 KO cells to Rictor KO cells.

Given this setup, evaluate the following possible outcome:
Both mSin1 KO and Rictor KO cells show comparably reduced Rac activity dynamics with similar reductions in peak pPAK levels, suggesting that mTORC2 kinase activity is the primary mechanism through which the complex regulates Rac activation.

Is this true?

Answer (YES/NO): NO